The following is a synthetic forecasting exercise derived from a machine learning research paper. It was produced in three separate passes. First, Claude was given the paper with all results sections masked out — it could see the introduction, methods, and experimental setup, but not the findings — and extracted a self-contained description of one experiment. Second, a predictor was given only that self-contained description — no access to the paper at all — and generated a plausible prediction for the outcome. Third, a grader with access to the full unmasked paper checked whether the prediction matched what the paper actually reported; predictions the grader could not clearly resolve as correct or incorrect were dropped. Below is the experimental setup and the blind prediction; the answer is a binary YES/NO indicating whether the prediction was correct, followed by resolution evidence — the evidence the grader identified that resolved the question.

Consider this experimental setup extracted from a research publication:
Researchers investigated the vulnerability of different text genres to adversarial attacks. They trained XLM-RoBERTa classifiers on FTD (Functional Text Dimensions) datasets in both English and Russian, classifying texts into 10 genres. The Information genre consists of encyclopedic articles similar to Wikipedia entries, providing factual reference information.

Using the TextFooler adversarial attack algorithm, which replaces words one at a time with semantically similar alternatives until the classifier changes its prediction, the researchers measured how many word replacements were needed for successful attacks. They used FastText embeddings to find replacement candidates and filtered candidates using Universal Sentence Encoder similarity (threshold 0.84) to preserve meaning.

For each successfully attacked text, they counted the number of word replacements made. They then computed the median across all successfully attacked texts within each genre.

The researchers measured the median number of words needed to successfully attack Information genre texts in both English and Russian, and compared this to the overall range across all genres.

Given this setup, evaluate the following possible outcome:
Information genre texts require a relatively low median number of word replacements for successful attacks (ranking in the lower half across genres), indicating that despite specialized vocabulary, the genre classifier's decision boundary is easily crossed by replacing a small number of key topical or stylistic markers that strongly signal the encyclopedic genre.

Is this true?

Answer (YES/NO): YES